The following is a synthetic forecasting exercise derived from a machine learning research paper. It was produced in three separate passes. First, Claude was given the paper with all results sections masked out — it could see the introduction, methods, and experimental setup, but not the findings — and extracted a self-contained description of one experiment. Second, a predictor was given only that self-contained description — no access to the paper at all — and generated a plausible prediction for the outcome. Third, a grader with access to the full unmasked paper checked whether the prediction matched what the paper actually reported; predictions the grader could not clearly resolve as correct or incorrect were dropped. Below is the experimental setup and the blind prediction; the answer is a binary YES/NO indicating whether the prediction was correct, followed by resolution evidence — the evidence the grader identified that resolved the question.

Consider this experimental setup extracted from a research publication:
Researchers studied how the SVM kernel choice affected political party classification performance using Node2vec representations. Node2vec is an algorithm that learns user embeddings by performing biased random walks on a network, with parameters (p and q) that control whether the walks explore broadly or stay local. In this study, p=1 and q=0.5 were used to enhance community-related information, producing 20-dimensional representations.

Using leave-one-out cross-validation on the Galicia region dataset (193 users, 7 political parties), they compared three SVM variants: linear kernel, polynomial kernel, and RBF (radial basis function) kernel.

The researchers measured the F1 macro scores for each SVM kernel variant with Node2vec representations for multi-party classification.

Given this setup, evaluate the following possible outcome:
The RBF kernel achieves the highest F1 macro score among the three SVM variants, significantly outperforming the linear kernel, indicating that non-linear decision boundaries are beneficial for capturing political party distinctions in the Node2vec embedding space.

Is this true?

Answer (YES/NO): NO